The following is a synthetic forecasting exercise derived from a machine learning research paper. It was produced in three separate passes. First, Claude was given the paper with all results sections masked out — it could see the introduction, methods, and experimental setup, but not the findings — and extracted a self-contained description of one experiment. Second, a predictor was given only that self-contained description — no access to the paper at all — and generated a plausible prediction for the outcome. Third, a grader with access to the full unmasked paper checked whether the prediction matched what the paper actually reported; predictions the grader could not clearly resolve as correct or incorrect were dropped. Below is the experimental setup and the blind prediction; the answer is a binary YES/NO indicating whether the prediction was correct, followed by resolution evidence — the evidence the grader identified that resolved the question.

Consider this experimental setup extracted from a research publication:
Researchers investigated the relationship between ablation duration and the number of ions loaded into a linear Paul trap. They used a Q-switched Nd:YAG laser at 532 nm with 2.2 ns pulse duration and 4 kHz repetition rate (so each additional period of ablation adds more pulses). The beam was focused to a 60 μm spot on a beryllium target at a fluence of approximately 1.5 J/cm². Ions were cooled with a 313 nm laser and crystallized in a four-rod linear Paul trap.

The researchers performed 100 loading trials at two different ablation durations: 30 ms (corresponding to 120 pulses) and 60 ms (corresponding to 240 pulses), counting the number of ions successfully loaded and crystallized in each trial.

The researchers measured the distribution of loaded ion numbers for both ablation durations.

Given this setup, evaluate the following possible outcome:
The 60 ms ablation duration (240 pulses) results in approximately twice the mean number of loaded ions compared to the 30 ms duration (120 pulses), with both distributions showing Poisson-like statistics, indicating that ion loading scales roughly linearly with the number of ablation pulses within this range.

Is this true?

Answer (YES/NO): NO